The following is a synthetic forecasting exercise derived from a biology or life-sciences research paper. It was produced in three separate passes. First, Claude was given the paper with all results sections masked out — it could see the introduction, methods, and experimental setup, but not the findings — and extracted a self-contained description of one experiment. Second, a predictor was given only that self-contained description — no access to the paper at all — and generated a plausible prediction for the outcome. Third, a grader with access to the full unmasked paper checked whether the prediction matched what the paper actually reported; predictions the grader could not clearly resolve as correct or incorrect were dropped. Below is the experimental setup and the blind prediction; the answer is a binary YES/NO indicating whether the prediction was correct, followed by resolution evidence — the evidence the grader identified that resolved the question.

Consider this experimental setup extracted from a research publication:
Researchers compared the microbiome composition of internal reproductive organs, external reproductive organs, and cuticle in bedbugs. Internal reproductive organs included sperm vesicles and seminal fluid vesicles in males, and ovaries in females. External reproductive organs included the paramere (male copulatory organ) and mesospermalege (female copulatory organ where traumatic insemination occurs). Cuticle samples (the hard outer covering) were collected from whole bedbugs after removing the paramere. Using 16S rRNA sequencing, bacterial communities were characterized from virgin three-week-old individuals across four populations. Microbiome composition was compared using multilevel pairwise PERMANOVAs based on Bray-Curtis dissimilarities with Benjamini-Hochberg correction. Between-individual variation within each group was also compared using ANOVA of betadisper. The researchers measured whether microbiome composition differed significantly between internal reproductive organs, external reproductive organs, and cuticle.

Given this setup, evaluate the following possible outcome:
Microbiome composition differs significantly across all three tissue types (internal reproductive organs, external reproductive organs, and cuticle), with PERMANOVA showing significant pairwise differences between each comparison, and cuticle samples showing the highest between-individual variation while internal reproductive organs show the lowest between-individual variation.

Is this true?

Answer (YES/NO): NO